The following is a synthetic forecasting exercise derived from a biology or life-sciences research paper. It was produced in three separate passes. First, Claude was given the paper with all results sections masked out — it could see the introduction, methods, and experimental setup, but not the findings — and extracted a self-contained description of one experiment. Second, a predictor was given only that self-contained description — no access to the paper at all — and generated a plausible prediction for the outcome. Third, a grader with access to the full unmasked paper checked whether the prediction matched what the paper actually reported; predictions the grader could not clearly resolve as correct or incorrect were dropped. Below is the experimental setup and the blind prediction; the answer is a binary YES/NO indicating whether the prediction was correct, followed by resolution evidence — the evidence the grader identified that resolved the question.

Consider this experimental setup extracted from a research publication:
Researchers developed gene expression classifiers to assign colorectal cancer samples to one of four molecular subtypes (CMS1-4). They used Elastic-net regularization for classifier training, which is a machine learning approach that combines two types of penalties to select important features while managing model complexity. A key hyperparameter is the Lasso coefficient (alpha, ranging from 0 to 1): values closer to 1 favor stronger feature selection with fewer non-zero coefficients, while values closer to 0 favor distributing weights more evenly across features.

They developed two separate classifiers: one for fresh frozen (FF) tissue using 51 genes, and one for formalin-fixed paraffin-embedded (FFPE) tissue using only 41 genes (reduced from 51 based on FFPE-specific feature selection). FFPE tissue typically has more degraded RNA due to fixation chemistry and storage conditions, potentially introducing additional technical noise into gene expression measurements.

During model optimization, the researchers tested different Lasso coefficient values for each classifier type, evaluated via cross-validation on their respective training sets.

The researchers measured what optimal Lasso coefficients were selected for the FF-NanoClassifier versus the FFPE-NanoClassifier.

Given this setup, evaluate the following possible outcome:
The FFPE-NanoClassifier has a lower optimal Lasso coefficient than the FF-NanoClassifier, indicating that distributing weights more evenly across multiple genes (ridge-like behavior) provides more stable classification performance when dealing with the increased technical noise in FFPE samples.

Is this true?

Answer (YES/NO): NO